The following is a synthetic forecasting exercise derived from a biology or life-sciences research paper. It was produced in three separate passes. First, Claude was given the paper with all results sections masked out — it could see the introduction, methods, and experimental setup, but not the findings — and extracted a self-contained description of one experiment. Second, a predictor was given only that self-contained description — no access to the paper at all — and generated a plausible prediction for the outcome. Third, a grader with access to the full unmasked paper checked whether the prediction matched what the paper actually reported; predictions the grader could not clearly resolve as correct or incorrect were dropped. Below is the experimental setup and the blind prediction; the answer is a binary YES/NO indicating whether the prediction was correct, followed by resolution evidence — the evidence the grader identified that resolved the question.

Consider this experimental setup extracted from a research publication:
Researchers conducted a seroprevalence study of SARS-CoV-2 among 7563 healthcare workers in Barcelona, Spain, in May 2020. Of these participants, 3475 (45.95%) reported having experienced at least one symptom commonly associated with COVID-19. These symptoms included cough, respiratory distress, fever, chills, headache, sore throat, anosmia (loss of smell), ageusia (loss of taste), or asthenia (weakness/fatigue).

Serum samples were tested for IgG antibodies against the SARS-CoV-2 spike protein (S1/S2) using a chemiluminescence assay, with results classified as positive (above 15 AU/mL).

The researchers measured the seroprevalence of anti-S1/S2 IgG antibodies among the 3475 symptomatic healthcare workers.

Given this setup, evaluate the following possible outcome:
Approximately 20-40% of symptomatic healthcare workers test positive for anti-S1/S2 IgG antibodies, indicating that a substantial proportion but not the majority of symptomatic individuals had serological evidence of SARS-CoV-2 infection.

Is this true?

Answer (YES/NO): NO